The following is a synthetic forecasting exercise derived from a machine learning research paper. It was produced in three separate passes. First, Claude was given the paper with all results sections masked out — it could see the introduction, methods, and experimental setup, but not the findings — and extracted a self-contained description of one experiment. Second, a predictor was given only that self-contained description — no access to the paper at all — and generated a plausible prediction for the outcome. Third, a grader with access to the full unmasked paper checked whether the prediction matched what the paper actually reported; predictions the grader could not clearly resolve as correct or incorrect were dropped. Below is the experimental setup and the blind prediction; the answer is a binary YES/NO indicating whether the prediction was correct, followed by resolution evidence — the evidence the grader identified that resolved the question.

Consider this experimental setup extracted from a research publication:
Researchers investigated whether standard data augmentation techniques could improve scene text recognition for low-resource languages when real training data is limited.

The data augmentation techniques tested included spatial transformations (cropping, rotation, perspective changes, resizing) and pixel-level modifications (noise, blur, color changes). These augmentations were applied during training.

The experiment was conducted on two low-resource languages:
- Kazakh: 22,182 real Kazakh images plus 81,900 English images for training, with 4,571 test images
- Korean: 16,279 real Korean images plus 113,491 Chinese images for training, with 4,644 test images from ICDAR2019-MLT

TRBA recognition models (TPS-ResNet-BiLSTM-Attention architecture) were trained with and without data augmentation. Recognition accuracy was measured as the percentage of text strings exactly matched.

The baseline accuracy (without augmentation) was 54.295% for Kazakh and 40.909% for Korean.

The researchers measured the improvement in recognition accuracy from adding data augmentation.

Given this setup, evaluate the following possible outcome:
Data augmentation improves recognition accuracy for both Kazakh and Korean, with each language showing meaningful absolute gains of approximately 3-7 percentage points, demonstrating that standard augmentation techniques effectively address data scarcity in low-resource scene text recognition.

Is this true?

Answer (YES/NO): NO